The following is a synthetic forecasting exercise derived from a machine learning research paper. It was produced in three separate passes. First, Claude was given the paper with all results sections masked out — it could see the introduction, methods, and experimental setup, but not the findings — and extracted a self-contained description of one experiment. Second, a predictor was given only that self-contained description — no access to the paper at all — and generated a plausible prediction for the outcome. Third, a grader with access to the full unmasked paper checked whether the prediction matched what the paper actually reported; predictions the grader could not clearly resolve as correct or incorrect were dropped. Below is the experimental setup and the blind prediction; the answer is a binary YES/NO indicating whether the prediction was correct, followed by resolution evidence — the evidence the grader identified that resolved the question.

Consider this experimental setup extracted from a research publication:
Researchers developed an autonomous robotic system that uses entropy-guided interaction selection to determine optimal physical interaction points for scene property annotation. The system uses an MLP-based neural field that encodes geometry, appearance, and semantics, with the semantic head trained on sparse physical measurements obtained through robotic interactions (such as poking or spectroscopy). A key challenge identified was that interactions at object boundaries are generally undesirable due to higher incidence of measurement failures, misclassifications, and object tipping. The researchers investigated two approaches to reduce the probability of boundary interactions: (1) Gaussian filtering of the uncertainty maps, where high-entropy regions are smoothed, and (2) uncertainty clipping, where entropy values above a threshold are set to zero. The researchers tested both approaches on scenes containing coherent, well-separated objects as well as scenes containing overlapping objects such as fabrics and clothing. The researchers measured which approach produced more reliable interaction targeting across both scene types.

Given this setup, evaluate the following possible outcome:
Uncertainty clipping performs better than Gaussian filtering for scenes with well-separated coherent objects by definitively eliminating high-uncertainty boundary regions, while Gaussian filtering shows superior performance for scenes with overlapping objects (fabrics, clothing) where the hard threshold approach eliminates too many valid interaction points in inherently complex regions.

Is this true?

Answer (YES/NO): NO